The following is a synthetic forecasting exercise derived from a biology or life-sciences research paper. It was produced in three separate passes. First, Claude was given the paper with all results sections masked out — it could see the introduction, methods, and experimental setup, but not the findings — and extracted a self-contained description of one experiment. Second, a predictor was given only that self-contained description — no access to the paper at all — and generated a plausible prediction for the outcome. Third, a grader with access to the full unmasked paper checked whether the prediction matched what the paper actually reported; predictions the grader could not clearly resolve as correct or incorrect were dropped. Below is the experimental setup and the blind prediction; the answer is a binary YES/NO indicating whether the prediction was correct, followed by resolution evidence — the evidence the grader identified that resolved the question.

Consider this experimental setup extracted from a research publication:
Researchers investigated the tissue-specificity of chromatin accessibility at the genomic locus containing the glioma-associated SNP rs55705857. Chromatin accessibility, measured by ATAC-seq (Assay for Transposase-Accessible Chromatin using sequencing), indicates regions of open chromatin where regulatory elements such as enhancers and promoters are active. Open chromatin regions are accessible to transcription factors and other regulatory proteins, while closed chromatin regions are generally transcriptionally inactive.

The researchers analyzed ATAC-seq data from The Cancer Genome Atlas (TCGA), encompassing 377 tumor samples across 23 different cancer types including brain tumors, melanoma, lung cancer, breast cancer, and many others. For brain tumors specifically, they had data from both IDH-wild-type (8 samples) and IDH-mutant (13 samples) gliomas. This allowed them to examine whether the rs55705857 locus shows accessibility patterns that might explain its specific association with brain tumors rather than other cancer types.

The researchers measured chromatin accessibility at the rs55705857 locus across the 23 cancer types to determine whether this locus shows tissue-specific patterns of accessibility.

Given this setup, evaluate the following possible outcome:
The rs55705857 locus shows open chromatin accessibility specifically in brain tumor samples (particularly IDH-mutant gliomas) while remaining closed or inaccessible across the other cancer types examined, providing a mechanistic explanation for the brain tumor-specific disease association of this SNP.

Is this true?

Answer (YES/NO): NO